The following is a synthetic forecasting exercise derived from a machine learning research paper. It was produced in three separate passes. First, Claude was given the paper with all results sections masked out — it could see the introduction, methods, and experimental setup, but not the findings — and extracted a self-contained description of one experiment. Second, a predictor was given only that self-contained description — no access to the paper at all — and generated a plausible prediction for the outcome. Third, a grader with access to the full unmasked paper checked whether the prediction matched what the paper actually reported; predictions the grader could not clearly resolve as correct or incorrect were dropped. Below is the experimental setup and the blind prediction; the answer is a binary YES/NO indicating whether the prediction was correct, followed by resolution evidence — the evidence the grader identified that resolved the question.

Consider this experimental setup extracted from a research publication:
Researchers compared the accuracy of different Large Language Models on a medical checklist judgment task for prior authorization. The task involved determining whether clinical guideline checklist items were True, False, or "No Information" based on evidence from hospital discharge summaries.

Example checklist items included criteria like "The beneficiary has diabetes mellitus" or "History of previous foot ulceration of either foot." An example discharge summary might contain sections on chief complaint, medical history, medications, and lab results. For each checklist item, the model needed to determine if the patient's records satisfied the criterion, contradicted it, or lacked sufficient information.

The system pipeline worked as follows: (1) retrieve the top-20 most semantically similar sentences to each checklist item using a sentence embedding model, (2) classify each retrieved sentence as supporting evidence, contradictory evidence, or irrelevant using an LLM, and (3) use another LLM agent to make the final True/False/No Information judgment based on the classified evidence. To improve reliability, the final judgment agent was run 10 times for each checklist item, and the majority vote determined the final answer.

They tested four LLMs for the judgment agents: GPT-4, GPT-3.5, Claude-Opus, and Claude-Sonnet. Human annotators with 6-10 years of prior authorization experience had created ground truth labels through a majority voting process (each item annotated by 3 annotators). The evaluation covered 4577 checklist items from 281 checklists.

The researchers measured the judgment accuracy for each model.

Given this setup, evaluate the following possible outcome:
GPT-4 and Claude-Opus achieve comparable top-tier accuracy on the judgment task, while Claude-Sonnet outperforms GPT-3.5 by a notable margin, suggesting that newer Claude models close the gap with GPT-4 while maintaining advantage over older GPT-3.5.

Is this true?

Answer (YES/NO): NO